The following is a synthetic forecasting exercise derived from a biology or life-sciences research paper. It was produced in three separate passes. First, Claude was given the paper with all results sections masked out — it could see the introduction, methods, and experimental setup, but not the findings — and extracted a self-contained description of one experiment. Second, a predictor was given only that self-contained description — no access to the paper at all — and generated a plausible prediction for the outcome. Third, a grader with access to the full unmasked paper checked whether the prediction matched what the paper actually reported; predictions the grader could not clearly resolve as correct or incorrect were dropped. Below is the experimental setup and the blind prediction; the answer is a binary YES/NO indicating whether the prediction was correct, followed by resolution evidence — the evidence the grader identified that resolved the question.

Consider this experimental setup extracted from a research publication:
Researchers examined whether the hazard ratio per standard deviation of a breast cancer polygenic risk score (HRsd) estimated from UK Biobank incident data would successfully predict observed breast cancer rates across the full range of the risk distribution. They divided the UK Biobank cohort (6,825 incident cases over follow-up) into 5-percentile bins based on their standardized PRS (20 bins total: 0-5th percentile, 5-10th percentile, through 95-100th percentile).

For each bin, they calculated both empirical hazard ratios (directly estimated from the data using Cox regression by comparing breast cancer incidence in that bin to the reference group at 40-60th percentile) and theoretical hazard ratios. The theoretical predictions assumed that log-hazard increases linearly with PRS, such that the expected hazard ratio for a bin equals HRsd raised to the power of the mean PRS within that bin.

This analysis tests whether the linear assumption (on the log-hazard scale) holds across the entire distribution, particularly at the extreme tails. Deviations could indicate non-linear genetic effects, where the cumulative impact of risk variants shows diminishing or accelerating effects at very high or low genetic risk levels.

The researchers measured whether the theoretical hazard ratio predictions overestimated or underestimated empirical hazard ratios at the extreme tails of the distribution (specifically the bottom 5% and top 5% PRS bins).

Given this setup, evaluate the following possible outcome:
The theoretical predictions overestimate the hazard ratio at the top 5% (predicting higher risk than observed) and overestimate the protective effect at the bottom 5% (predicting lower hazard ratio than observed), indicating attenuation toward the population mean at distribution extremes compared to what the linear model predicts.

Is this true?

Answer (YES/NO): NO